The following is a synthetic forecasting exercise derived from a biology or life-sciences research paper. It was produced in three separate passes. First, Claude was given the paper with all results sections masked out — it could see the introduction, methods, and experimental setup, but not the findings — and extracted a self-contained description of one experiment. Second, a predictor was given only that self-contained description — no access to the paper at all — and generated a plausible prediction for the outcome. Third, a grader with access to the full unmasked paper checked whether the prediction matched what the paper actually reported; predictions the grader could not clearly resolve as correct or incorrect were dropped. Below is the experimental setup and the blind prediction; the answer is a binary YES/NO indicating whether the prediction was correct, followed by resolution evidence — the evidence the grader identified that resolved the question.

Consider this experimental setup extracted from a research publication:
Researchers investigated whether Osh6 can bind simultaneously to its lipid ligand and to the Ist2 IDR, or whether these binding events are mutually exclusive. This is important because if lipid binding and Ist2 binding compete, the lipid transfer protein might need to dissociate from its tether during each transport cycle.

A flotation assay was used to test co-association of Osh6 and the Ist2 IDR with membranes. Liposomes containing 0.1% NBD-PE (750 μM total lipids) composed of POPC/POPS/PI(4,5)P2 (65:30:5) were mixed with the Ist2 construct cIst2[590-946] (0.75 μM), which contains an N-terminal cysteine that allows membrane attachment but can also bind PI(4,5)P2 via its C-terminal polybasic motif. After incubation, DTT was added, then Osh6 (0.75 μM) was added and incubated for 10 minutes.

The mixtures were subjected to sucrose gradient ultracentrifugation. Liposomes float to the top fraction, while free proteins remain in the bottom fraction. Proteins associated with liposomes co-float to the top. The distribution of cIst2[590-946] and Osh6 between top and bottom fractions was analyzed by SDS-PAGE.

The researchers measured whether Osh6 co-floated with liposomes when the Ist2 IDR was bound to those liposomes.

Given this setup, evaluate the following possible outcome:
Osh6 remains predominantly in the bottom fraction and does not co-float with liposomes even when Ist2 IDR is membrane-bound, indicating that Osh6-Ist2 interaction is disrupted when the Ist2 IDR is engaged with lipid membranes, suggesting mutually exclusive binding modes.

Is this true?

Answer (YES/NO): NO